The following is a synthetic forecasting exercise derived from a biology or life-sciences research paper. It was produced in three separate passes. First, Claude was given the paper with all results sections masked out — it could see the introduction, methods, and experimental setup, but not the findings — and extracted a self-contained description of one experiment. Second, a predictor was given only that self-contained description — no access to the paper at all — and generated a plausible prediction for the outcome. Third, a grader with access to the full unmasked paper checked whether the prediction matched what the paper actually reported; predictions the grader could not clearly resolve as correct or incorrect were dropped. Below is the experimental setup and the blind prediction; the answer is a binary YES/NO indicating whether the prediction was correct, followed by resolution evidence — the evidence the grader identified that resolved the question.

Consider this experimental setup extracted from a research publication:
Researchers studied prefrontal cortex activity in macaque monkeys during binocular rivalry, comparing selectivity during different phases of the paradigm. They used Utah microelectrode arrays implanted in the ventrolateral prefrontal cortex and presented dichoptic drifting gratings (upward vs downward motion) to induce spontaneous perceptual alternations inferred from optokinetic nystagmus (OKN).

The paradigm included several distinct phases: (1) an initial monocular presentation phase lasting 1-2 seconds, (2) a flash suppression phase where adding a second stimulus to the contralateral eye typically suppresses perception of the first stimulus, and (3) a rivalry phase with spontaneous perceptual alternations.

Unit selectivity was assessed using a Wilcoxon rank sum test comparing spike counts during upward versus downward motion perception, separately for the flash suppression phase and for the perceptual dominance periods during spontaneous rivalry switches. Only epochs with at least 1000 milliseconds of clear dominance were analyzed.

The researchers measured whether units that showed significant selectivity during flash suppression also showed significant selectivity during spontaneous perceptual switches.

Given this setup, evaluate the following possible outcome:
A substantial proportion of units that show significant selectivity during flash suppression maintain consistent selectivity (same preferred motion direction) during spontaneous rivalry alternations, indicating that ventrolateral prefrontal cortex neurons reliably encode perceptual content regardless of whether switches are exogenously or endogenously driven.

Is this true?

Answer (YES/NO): YES